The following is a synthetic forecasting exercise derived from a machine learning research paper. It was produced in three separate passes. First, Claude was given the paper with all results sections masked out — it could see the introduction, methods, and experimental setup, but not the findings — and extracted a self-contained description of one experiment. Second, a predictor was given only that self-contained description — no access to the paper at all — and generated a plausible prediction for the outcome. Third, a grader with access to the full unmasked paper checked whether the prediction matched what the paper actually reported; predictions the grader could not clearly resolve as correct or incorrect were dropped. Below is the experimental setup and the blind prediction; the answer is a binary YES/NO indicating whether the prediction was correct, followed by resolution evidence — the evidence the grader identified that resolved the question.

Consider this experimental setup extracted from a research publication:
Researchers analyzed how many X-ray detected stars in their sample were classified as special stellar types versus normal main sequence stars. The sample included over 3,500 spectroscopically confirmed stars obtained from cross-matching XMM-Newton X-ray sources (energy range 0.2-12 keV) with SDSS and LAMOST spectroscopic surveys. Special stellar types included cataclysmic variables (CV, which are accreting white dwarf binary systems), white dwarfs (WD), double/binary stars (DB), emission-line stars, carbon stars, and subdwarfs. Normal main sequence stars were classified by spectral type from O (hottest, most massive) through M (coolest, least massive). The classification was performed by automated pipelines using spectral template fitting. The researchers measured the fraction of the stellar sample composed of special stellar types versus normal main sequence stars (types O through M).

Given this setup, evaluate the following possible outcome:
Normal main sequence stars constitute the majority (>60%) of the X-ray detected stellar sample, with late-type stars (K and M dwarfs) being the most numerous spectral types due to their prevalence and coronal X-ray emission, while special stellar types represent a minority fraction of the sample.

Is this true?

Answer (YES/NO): YES